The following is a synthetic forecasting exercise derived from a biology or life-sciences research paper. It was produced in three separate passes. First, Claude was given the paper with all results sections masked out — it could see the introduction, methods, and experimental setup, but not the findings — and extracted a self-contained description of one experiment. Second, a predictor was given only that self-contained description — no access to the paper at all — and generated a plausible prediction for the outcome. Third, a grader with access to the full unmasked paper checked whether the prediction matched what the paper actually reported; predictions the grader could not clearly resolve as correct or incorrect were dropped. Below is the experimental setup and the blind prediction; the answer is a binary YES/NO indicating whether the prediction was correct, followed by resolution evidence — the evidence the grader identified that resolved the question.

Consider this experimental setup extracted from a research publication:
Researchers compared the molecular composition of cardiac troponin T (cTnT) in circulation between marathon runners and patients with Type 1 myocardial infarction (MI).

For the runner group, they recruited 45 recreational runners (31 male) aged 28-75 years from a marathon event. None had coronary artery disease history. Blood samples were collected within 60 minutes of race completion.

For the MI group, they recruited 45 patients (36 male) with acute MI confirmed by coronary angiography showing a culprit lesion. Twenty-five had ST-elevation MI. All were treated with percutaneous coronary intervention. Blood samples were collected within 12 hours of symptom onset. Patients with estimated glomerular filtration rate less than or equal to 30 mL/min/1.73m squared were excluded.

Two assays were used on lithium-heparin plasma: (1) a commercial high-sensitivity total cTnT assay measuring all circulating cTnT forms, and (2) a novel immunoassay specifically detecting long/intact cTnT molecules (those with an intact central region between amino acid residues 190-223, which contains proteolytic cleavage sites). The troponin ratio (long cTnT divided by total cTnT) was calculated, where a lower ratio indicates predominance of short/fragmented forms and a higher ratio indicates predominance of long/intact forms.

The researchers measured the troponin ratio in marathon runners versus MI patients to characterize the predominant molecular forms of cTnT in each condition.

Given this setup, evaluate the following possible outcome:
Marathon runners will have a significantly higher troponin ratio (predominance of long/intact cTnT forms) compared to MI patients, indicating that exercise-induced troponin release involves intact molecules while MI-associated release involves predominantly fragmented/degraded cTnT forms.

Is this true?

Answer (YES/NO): NO